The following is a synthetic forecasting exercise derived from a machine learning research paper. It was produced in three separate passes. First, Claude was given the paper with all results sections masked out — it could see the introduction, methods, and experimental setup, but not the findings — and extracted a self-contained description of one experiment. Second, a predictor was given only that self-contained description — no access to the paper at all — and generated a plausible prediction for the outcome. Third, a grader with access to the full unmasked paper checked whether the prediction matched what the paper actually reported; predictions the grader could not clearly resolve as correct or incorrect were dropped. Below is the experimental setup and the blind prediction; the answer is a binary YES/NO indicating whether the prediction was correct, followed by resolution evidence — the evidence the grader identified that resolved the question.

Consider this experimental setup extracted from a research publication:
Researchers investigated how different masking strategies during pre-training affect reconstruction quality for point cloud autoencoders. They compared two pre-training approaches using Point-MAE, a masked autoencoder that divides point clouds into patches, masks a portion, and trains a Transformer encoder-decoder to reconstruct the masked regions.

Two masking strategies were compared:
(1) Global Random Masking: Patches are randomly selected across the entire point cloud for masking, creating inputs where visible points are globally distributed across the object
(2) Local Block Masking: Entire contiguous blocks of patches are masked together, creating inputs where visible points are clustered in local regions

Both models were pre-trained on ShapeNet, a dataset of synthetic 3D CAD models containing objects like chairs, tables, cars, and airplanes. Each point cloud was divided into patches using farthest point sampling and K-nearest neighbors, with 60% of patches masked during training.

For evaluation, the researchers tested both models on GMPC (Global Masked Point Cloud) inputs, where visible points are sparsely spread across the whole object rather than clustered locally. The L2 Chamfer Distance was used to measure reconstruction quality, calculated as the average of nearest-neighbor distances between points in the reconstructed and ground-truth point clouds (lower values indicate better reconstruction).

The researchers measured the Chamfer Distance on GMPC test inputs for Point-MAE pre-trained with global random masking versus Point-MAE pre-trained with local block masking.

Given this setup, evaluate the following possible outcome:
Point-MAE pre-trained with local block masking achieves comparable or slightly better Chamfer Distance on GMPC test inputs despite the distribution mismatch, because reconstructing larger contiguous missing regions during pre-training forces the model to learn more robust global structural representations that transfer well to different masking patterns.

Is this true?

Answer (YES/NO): NO